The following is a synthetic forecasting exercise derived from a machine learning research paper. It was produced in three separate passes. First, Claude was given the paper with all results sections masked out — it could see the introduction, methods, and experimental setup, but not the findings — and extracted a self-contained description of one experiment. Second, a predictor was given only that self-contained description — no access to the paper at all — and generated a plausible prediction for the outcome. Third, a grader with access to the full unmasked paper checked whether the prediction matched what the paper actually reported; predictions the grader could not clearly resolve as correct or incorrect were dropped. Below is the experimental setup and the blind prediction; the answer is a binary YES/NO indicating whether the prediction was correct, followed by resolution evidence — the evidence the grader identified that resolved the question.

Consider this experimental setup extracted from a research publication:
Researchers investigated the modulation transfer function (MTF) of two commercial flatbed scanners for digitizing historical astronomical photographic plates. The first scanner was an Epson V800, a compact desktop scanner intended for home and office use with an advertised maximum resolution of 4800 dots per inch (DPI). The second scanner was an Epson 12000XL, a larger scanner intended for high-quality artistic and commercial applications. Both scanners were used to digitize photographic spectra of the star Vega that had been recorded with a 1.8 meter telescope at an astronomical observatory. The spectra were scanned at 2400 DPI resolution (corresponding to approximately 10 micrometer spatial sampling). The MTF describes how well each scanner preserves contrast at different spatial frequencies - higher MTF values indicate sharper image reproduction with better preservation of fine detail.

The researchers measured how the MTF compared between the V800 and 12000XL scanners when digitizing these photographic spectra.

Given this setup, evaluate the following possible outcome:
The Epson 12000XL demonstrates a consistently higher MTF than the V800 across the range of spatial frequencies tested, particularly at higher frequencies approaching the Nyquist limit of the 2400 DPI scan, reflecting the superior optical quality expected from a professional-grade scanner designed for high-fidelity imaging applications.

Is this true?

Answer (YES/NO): YES